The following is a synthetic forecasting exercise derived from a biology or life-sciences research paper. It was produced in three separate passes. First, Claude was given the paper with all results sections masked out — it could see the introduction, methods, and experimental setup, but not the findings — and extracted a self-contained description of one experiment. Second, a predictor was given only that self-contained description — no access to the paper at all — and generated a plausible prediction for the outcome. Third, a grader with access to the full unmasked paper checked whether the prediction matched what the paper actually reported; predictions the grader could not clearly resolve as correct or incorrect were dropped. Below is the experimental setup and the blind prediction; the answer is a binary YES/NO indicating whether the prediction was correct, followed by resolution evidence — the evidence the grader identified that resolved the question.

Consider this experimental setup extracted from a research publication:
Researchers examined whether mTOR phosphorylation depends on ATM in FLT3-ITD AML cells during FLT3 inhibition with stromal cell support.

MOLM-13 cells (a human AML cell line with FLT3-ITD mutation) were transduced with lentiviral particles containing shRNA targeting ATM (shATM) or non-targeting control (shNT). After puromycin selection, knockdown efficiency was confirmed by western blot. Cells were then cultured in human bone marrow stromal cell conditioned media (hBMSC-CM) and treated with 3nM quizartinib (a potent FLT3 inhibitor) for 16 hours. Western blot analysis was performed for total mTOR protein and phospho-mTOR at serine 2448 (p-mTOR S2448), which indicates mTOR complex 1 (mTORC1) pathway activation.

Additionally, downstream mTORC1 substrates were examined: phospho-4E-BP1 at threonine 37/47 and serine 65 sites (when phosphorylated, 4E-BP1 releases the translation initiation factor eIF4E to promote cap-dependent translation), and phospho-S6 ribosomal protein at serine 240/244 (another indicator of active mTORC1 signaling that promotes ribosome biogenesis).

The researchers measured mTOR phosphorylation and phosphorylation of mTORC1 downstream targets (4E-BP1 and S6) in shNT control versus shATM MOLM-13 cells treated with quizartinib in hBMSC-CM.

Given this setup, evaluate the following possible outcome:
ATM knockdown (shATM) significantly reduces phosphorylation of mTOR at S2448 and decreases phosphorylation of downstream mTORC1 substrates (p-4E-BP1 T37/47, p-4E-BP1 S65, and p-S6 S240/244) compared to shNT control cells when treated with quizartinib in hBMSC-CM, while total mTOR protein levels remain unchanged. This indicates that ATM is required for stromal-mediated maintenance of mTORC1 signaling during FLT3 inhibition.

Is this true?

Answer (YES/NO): NO